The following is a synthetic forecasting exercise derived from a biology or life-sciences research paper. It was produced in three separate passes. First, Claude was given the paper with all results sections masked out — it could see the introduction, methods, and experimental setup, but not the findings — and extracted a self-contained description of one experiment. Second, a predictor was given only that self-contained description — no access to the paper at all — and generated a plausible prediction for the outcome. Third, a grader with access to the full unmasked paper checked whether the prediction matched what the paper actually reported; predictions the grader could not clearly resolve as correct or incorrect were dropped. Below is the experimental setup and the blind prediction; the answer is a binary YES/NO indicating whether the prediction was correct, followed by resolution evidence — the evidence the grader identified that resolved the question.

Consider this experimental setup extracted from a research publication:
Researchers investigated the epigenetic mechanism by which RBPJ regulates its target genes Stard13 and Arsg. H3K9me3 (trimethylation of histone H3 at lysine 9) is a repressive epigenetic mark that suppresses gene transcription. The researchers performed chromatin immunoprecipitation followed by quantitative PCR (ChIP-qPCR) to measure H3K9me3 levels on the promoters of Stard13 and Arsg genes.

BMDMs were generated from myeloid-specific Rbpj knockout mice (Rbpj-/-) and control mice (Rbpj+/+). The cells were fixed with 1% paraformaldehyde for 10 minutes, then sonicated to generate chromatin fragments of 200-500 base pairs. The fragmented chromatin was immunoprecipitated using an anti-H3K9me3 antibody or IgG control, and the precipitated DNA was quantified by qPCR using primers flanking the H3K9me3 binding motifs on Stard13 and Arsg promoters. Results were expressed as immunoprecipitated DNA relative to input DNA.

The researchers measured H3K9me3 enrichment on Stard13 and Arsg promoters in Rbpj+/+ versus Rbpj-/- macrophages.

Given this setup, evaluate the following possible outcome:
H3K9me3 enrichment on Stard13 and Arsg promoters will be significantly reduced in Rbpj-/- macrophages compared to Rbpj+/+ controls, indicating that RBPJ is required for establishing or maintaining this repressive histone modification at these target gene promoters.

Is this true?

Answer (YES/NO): NO